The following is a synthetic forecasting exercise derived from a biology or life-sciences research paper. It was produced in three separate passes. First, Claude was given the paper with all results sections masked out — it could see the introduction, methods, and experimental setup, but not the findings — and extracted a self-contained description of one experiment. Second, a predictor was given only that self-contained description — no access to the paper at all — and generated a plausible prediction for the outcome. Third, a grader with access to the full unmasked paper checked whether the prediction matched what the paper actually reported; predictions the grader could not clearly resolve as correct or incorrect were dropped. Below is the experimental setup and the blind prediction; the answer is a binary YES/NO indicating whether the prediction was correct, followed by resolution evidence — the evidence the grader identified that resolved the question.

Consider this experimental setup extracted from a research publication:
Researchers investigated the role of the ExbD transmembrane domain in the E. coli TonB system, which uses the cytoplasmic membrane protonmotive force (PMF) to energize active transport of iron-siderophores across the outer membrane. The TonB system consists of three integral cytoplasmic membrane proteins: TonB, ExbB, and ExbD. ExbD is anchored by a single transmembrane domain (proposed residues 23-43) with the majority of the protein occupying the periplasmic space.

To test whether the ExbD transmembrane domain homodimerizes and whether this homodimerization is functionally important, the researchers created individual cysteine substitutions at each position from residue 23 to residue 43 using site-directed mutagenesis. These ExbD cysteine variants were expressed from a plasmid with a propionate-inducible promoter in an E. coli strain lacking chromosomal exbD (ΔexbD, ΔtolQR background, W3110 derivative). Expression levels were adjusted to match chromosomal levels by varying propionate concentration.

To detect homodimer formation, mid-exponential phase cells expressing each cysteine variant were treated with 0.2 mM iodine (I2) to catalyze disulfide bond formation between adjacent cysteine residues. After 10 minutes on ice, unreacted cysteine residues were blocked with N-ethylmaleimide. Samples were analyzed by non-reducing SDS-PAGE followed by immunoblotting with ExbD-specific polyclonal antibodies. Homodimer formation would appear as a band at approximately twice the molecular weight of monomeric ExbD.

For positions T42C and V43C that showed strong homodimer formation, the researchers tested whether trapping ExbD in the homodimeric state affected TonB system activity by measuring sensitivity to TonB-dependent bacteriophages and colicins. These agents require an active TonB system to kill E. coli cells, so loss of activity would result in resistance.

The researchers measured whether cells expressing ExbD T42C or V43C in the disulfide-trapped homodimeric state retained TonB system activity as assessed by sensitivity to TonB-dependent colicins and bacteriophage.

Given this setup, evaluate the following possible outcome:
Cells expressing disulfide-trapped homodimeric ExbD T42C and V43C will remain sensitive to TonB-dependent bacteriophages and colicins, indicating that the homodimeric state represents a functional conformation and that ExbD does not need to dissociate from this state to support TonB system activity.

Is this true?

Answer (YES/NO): NO